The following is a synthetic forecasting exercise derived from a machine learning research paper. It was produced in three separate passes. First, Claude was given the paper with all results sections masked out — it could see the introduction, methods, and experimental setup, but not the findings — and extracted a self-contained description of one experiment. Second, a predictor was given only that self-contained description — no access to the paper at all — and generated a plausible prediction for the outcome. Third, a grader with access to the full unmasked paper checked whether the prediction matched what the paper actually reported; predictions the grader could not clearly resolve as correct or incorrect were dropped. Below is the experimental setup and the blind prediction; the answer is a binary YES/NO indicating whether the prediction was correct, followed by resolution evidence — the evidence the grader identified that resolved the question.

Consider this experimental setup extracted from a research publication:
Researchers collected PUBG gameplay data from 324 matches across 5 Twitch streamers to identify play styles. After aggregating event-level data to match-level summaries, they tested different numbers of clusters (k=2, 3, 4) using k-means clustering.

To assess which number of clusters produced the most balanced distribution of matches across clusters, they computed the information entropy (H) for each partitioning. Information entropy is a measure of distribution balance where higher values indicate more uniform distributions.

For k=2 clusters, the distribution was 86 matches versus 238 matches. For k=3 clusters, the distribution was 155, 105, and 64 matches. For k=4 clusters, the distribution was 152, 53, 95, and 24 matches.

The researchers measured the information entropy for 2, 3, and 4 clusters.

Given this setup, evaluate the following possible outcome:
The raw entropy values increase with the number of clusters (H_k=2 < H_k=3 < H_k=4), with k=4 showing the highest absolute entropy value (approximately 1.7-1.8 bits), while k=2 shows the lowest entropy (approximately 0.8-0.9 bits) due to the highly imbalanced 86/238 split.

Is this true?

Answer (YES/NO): NO